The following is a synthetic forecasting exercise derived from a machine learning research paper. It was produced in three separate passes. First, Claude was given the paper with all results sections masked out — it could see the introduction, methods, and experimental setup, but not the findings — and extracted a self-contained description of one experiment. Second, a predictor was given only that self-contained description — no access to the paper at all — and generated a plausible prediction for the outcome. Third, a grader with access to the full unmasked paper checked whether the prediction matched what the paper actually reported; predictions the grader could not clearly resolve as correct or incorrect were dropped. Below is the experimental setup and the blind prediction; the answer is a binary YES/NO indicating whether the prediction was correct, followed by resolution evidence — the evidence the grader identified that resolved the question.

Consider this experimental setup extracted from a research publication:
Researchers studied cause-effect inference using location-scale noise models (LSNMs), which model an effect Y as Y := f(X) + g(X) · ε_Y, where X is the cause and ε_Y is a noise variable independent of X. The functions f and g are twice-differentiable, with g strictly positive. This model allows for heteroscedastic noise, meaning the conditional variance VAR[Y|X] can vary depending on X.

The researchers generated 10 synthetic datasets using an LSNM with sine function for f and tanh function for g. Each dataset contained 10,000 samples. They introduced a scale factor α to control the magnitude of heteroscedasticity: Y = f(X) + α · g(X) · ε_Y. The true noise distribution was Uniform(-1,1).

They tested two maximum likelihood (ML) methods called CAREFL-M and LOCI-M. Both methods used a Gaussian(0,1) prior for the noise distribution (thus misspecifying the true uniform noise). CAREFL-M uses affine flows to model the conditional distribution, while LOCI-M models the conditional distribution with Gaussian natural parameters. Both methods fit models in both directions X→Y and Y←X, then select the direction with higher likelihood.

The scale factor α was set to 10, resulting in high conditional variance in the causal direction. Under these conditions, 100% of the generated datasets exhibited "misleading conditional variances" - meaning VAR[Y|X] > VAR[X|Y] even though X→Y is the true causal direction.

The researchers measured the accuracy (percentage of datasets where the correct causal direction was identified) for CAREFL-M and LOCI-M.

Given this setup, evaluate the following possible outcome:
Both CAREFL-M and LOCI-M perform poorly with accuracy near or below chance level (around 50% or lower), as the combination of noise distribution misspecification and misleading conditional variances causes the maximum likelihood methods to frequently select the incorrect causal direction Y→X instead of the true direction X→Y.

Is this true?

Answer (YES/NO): YES